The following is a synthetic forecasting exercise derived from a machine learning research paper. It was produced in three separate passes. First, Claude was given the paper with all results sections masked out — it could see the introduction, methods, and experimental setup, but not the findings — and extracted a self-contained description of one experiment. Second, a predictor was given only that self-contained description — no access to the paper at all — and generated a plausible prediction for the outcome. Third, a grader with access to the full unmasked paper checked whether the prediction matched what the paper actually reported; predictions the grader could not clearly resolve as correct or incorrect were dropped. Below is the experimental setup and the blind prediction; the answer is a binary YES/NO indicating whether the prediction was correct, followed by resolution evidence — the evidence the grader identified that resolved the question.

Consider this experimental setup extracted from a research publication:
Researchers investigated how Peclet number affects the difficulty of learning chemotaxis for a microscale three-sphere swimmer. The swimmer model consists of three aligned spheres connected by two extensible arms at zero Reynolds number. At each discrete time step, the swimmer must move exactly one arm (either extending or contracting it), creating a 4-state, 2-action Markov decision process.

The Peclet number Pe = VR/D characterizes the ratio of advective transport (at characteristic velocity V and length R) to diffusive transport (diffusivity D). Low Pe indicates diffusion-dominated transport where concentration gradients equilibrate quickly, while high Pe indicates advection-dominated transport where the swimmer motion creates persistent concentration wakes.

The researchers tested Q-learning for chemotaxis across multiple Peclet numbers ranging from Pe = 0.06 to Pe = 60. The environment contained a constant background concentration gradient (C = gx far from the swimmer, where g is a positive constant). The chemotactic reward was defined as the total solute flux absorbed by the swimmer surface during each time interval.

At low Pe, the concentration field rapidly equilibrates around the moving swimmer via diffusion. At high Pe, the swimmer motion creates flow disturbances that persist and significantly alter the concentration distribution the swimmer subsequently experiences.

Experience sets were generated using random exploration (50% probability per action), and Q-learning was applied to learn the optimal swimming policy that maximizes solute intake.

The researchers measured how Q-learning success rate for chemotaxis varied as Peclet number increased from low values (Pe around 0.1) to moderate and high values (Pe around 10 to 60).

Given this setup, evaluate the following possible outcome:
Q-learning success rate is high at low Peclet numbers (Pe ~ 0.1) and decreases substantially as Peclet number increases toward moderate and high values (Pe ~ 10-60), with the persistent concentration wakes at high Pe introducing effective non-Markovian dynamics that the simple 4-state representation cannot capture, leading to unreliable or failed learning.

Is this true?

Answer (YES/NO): NO